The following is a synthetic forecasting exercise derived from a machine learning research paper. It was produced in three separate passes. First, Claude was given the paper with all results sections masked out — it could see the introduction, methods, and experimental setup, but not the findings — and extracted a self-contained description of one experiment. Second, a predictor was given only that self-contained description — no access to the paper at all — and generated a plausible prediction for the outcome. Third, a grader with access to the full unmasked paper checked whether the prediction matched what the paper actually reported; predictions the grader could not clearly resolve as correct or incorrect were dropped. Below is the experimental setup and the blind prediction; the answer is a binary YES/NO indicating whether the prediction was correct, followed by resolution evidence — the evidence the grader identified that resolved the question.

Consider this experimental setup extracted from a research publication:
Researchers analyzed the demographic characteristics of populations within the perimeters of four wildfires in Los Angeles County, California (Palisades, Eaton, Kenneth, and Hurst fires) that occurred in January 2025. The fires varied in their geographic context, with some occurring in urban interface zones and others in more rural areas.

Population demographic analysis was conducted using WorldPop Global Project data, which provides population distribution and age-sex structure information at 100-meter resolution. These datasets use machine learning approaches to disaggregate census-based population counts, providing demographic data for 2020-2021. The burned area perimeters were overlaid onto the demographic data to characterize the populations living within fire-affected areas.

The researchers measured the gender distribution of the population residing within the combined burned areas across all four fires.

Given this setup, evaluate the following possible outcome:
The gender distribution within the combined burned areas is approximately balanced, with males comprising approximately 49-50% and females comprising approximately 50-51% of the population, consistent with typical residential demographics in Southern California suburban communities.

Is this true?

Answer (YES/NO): YES